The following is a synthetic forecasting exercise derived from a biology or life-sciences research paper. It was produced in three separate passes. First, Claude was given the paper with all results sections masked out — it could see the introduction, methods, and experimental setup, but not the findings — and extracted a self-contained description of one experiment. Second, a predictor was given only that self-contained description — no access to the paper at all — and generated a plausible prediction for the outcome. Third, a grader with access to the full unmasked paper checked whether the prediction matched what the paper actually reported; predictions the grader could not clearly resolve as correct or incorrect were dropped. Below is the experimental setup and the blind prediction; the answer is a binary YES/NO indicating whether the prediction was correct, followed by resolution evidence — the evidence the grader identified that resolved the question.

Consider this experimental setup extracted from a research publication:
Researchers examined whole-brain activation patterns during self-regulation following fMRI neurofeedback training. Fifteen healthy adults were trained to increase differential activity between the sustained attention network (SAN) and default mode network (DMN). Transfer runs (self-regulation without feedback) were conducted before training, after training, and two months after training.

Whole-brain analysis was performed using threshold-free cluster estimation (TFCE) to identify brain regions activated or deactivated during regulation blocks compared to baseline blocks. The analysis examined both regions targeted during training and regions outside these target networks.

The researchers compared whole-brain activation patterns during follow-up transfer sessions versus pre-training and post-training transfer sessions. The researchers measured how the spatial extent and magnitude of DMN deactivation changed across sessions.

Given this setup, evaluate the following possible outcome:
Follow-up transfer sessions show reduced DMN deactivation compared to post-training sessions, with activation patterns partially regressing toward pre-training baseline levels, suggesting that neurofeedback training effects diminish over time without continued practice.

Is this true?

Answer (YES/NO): NO